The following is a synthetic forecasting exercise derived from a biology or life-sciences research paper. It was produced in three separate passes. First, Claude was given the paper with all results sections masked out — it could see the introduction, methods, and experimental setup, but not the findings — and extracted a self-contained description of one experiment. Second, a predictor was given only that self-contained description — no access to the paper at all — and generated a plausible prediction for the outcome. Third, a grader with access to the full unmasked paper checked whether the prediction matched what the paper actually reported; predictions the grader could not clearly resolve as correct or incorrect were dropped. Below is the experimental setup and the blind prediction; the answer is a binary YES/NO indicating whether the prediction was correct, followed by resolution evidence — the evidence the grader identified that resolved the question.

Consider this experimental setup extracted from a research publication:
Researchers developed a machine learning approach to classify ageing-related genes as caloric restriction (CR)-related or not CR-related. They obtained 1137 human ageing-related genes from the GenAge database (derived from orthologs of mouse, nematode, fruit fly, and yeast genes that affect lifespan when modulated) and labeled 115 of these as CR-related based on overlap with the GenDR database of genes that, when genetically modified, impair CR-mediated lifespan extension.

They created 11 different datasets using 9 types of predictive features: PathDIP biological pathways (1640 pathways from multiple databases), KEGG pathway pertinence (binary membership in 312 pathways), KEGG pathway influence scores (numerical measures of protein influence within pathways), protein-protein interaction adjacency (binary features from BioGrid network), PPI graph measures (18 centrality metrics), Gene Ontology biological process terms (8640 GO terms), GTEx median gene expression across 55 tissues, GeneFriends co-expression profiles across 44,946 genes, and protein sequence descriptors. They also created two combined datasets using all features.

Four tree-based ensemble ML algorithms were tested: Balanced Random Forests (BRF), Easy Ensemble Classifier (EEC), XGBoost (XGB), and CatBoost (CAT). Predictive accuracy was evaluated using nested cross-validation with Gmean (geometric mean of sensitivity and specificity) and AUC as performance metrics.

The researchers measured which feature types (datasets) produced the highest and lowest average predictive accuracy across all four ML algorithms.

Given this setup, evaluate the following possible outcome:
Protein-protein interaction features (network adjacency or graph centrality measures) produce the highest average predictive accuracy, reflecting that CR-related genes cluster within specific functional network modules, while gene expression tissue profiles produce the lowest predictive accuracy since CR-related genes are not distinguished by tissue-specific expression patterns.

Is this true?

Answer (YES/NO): NO